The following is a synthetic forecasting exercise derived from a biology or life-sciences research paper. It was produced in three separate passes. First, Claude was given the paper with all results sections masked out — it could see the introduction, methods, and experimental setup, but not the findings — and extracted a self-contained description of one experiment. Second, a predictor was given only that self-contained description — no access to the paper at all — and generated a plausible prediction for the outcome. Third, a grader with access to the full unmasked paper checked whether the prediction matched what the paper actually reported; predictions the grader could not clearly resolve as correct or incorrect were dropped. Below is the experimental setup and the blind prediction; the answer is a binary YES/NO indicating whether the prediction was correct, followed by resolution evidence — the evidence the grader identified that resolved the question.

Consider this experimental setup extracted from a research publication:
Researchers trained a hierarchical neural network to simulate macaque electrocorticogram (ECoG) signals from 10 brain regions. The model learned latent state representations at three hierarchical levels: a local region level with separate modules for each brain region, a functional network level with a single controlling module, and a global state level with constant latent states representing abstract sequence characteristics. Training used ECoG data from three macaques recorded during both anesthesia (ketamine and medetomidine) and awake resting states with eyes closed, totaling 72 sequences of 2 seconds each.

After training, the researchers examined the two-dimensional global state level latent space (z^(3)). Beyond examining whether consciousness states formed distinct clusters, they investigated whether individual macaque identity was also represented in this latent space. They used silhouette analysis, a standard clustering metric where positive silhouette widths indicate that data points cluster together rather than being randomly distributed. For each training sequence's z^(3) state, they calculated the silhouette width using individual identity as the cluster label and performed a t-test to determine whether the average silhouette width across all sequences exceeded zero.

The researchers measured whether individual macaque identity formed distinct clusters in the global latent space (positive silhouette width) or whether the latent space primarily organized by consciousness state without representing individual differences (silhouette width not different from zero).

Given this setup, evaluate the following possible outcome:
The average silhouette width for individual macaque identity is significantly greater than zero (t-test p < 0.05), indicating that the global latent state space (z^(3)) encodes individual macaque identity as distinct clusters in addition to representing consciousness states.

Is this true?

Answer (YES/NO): NO